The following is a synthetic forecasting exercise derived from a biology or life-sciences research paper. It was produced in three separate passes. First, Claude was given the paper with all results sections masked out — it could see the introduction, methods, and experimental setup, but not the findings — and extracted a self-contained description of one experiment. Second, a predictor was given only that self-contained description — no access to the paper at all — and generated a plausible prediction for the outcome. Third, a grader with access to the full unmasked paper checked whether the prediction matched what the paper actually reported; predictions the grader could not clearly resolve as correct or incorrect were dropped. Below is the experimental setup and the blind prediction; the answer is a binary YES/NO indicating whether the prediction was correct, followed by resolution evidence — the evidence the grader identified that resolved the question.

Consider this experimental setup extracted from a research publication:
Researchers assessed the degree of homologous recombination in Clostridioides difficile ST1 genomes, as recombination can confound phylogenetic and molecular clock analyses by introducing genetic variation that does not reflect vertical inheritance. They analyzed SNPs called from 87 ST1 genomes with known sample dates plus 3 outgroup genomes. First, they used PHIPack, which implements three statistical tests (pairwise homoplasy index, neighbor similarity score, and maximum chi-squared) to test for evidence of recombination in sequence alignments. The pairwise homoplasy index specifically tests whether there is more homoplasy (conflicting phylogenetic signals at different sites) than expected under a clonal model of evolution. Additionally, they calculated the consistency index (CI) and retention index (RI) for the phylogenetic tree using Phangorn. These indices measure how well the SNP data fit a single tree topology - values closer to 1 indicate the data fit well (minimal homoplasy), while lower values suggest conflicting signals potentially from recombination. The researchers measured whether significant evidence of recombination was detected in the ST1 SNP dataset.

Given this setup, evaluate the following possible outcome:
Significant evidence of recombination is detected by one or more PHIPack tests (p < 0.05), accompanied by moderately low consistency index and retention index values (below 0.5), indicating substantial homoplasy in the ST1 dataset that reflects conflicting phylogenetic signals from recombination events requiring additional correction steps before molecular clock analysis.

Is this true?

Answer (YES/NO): NO